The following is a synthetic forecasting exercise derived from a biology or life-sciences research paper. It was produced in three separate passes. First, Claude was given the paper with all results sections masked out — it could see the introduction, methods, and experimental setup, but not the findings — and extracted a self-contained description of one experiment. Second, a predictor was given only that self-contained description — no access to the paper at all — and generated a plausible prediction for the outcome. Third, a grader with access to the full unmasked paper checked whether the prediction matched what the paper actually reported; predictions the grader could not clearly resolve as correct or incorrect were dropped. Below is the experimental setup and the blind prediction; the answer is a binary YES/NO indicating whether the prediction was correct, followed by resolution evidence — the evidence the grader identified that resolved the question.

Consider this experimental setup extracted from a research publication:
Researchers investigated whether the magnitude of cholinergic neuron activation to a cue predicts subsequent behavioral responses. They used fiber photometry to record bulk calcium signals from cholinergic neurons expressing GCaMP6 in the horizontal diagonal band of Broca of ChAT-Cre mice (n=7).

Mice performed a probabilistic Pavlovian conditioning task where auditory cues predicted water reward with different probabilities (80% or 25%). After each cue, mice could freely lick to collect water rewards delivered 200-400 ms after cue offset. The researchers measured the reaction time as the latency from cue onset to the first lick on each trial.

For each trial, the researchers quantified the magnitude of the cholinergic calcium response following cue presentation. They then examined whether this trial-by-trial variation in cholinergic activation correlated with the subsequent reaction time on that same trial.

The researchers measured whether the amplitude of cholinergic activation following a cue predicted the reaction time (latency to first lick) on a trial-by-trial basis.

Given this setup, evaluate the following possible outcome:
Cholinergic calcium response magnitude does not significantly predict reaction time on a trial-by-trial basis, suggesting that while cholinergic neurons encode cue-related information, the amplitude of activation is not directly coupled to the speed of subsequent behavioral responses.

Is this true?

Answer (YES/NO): NO